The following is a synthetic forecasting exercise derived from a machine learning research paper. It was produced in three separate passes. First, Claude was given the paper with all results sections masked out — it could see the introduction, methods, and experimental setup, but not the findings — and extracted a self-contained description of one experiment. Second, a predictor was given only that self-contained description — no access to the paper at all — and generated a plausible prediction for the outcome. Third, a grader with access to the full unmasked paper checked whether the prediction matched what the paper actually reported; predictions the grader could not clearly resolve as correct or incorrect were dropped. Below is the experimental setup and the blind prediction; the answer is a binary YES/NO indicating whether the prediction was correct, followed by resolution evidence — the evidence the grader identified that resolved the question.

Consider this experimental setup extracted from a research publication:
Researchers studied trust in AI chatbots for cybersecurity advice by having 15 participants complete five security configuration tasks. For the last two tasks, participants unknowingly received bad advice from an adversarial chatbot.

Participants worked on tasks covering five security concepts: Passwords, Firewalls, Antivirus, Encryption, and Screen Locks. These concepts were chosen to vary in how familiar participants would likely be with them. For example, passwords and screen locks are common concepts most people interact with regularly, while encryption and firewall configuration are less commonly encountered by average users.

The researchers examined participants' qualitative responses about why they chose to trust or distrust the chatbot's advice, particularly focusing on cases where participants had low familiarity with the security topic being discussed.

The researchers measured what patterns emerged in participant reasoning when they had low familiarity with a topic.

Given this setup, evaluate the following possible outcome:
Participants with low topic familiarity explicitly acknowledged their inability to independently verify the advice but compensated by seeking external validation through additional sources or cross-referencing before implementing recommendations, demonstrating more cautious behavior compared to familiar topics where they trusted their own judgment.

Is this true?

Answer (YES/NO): NO